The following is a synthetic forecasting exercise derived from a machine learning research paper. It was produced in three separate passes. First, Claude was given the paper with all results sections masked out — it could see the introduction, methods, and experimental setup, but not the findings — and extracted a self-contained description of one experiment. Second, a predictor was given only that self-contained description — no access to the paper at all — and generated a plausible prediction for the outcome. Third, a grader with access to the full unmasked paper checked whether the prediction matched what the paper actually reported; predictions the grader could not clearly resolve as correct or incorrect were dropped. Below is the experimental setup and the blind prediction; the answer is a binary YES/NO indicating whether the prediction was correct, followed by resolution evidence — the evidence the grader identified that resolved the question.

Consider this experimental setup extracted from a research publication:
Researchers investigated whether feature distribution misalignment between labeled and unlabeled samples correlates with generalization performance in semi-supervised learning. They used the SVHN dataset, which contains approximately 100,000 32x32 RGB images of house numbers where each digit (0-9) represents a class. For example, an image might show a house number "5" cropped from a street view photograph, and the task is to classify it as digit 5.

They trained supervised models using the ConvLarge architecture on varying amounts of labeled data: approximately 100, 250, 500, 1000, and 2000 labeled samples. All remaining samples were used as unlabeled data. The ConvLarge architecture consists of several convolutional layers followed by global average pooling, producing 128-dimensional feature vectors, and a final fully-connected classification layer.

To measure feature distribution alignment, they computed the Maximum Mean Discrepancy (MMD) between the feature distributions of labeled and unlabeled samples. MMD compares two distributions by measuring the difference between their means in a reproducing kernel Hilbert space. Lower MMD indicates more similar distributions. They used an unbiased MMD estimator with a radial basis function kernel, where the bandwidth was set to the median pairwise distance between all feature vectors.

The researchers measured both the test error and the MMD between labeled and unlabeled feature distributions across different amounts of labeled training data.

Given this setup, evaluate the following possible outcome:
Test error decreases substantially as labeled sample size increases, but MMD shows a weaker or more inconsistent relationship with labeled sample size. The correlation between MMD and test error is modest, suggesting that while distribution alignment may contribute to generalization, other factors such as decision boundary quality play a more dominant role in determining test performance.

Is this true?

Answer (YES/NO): NO